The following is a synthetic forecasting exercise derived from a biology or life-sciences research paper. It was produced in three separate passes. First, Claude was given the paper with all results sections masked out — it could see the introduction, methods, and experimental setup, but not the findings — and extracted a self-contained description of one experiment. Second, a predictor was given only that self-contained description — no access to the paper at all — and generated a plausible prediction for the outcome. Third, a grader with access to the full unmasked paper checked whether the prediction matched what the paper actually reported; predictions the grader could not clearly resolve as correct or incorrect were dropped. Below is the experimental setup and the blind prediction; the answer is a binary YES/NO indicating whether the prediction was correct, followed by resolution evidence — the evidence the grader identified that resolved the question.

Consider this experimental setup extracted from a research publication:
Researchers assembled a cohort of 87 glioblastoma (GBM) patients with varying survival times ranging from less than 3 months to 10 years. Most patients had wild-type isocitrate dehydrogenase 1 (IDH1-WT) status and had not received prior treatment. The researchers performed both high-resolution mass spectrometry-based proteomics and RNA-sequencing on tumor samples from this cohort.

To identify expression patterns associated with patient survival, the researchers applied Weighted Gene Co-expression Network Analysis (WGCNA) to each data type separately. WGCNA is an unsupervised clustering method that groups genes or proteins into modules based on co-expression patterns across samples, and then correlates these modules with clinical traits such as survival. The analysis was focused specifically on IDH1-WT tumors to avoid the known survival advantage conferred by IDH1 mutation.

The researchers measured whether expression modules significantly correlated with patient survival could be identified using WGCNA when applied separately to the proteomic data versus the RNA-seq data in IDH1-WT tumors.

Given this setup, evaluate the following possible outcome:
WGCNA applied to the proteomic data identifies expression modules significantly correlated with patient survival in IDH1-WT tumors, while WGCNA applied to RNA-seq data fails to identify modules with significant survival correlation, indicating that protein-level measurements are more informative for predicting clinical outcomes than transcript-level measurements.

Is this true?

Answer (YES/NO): YES